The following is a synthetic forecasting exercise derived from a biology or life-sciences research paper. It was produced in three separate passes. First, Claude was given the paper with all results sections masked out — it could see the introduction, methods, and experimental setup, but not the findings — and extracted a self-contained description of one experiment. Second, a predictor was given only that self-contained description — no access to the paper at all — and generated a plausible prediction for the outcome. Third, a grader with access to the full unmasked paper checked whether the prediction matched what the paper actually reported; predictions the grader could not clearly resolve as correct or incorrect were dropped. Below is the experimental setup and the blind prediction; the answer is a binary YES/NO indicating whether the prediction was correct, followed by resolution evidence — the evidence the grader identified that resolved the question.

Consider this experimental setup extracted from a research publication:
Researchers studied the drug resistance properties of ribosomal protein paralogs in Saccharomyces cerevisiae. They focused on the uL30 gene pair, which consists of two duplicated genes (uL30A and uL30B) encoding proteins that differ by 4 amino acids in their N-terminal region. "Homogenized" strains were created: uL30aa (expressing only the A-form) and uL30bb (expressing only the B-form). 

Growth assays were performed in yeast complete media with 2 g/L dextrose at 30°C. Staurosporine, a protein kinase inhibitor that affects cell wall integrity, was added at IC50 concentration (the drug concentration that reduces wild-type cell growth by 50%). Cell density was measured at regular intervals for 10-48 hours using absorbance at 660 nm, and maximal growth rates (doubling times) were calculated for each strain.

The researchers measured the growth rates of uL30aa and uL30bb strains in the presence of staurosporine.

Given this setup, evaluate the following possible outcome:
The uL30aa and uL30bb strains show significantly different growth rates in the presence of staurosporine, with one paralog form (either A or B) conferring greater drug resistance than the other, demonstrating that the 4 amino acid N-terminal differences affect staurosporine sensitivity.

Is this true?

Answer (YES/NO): YES